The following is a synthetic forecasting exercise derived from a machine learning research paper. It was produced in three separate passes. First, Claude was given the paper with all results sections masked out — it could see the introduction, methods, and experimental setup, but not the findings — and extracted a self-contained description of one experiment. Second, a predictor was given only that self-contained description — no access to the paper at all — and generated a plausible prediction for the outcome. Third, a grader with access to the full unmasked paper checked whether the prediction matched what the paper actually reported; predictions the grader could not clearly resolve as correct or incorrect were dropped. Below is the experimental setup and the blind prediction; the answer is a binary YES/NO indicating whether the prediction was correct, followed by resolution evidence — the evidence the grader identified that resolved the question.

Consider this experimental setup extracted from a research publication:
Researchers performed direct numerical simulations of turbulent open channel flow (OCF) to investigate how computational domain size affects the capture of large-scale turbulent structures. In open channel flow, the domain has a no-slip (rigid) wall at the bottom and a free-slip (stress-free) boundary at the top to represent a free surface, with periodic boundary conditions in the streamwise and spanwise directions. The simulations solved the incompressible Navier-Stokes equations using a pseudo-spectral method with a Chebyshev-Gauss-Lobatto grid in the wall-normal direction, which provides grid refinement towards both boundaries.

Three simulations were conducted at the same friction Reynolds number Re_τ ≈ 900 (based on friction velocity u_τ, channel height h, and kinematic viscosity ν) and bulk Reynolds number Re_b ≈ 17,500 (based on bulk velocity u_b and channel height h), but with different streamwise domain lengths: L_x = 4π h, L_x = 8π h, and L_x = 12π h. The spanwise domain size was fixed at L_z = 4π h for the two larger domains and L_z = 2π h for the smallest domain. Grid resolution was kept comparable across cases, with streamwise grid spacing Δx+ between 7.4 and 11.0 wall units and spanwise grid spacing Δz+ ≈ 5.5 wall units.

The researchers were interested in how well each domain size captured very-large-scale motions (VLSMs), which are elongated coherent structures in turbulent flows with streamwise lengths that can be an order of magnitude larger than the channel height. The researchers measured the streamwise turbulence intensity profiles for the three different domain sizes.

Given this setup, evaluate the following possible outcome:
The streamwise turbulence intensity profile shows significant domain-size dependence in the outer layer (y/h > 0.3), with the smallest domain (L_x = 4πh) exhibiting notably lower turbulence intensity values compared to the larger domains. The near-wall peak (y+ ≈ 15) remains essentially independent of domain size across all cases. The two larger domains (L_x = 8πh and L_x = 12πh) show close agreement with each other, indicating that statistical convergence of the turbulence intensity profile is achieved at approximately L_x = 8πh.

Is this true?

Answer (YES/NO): NO